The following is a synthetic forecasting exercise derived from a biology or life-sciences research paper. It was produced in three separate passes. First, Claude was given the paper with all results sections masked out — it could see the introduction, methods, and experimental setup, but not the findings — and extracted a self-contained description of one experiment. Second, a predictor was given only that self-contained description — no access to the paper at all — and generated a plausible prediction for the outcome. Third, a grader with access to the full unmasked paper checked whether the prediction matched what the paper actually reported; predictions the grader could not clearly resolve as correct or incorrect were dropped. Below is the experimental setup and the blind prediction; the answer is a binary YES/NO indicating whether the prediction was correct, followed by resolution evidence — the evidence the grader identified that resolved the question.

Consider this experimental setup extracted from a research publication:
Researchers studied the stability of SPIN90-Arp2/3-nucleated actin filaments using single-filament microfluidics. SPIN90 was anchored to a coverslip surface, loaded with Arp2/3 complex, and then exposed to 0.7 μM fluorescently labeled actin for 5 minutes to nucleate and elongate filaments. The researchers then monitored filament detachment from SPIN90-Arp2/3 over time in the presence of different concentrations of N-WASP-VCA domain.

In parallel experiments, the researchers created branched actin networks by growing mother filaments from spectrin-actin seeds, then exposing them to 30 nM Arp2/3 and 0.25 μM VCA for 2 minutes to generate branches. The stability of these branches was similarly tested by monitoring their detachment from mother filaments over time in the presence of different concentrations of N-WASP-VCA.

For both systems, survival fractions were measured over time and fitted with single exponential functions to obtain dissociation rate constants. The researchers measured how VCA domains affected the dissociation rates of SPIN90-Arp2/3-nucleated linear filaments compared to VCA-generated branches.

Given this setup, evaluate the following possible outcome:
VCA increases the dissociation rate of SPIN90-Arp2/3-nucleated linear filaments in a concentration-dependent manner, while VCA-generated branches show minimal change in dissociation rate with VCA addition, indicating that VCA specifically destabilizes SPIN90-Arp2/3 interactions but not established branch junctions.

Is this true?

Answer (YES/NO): NO